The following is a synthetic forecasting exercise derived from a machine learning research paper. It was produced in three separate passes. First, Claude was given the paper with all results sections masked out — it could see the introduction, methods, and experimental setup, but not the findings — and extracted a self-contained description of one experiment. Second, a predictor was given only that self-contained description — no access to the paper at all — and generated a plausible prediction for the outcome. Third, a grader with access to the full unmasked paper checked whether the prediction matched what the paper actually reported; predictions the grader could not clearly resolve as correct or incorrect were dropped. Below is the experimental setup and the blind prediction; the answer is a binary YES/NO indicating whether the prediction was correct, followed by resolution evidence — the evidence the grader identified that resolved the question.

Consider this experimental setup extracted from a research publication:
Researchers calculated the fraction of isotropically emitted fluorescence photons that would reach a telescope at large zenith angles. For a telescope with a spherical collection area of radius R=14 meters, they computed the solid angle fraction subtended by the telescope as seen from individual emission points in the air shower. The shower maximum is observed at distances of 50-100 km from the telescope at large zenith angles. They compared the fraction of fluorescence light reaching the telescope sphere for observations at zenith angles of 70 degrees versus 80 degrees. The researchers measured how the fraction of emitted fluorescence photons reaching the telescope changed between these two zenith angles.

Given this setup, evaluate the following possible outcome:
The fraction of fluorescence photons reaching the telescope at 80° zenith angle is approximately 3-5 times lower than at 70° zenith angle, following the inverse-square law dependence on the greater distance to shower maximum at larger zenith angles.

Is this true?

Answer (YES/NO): NO